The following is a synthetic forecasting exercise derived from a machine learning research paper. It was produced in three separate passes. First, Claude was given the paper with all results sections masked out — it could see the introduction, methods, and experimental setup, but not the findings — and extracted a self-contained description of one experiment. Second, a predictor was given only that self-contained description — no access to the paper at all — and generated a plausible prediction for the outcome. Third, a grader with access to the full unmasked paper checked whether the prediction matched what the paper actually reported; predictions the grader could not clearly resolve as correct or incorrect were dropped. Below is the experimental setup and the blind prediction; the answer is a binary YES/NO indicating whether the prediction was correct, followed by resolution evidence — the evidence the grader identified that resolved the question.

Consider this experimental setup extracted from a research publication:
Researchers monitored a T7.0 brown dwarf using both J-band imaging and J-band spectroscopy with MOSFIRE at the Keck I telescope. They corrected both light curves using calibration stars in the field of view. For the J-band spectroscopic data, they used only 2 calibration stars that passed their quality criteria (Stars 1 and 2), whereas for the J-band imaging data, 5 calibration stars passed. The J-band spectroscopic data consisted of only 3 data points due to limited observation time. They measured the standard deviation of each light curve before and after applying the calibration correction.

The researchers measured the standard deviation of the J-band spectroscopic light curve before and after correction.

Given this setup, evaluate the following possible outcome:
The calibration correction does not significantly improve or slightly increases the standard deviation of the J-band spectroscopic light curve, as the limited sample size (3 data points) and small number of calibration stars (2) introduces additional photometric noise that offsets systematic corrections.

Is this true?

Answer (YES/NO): NO